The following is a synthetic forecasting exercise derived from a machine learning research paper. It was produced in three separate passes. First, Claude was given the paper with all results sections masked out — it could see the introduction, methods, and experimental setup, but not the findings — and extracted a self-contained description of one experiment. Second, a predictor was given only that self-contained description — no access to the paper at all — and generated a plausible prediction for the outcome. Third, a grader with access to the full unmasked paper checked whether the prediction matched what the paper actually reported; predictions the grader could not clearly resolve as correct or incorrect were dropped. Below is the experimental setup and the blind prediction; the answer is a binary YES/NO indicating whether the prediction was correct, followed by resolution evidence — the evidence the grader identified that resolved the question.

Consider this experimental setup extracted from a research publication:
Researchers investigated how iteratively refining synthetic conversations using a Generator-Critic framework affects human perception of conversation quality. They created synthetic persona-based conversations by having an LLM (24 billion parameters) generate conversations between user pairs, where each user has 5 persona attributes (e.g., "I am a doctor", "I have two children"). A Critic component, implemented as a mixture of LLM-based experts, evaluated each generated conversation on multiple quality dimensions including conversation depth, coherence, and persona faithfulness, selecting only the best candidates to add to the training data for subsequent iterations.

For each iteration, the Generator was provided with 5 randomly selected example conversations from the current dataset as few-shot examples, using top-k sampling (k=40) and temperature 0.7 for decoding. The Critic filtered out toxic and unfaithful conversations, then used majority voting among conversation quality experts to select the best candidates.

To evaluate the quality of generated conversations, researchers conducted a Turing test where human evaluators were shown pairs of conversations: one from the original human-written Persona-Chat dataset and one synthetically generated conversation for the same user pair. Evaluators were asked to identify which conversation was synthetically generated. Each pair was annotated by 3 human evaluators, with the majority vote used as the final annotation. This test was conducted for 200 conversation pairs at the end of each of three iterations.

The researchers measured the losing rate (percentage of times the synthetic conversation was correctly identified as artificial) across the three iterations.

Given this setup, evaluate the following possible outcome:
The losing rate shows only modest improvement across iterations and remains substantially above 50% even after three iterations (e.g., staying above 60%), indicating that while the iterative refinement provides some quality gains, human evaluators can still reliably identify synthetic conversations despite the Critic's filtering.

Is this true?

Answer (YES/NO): NO